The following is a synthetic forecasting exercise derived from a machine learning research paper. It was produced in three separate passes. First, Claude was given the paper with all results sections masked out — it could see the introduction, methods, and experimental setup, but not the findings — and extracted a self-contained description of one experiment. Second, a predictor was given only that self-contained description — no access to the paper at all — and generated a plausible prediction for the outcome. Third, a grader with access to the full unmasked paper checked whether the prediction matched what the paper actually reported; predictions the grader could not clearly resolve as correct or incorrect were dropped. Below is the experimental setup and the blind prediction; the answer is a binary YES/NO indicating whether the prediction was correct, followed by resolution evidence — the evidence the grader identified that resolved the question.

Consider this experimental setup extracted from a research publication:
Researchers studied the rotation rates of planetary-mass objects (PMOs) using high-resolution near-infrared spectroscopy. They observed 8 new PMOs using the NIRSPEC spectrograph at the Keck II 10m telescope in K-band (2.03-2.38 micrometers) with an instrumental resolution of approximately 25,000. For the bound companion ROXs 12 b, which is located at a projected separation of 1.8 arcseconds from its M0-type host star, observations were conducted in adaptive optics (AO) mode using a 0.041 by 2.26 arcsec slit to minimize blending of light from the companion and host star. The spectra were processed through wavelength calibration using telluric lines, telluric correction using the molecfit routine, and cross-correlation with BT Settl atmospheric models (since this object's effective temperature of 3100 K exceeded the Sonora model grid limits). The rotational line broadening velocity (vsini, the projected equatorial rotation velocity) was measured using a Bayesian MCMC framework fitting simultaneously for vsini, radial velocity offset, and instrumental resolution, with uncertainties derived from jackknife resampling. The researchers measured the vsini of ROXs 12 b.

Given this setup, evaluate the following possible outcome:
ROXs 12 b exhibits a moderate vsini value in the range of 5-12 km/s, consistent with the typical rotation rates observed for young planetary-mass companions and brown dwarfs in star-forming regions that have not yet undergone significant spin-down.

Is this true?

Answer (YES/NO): YES